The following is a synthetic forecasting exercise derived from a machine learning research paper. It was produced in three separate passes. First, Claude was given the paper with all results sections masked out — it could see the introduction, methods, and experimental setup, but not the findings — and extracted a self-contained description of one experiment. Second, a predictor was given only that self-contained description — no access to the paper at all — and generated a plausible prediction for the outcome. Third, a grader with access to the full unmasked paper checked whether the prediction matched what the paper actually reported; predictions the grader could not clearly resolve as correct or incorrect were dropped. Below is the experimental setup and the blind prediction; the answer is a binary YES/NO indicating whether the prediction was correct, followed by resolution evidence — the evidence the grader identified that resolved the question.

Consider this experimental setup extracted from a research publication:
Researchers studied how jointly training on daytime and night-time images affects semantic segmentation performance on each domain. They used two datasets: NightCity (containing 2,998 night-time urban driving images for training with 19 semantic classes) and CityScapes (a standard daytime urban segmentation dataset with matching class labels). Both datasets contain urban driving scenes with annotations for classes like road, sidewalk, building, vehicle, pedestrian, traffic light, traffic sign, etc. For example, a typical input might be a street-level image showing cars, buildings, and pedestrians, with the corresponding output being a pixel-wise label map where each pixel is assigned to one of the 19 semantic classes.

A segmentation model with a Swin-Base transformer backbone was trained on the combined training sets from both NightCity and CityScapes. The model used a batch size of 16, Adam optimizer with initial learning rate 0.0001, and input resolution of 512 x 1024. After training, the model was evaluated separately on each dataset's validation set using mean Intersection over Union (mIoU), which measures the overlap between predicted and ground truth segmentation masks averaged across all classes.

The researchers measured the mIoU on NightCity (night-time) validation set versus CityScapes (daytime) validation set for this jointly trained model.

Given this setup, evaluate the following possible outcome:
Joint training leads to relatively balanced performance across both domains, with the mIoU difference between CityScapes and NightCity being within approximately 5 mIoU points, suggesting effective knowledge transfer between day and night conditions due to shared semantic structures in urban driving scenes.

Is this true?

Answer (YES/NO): NO